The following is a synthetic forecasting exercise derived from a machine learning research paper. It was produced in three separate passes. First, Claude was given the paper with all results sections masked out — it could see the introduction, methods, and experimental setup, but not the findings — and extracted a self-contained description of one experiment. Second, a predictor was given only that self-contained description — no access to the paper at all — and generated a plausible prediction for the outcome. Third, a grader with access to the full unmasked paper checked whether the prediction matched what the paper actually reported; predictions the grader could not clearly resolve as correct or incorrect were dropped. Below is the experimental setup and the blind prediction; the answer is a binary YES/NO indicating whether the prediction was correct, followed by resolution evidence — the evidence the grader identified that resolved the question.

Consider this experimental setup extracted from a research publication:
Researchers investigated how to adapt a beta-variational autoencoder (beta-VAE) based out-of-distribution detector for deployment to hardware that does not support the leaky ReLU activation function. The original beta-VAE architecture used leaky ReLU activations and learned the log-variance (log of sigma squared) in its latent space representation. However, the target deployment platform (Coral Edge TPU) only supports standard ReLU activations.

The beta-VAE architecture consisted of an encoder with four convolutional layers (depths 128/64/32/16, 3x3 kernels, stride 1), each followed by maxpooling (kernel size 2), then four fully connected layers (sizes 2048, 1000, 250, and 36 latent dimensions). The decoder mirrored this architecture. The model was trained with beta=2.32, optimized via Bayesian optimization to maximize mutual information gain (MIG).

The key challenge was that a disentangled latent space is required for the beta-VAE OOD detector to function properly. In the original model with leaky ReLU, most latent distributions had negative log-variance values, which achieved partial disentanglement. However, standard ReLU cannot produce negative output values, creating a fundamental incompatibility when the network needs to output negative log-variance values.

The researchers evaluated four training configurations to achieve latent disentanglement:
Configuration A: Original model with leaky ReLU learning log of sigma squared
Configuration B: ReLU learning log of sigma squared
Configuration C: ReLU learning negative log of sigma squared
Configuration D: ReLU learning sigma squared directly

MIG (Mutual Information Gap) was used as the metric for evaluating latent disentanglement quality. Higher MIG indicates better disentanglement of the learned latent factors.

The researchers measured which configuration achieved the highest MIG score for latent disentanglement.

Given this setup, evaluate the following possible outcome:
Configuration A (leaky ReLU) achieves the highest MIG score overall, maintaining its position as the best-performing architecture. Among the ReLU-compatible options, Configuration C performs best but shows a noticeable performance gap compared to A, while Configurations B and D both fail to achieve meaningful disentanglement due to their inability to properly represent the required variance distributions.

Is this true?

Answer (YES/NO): NO